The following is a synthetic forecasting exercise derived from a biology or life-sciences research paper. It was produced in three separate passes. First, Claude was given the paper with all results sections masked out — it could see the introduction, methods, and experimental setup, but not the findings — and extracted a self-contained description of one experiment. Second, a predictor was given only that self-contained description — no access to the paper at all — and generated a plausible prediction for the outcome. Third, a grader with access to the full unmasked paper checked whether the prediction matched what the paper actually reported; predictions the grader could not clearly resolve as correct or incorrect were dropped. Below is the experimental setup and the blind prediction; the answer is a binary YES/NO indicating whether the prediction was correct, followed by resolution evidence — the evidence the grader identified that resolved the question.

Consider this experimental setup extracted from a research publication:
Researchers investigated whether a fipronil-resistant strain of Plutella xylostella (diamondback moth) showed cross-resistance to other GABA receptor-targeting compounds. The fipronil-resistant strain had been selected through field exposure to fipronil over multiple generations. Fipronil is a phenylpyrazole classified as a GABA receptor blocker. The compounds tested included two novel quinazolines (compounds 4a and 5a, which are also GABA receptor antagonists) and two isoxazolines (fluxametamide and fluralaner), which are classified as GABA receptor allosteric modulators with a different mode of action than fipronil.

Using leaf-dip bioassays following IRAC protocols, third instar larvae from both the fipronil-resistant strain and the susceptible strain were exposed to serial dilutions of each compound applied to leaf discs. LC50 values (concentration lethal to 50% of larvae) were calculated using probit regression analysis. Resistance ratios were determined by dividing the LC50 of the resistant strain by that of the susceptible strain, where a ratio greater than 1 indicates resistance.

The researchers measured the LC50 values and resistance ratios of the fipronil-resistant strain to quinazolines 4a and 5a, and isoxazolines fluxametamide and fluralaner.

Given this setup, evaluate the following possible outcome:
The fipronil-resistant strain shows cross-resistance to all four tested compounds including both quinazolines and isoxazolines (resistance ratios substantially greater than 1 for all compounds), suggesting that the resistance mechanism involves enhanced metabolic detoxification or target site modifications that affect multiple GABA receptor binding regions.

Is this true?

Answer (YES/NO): NO